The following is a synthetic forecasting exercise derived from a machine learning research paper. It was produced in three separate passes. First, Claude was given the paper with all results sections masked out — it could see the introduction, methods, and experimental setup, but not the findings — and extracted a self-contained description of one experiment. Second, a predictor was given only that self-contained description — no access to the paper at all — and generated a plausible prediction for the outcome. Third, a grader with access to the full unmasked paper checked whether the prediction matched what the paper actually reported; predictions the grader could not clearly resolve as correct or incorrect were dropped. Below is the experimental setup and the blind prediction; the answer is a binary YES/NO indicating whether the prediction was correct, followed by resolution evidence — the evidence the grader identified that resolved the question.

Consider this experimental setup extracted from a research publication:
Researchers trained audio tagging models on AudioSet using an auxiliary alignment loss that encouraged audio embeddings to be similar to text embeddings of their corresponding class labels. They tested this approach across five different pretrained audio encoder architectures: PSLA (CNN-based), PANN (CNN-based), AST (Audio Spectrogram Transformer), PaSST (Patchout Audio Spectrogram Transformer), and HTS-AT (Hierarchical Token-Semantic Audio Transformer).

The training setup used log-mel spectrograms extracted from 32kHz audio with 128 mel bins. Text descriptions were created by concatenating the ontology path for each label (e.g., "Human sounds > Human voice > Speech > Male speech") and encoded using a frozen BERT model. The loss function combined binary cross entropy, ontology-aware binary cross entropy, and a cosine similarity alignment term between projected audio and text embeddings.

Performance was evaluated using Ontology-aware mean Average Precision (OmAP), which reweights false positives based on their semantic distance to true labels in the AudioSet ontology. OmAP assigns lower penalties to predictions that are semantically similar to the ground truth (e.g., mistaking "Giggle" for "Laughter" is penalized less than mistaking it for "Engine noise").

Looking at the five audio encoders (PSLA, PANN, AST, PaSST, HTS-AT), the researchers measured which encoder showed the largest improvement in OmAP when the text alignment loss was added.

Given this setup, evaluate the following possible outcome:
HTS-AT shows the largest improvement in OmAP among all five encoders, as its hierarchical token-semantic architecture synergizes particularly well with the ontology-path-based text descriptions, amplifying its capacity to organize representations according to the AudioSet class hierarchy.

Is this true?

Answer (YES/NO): NO